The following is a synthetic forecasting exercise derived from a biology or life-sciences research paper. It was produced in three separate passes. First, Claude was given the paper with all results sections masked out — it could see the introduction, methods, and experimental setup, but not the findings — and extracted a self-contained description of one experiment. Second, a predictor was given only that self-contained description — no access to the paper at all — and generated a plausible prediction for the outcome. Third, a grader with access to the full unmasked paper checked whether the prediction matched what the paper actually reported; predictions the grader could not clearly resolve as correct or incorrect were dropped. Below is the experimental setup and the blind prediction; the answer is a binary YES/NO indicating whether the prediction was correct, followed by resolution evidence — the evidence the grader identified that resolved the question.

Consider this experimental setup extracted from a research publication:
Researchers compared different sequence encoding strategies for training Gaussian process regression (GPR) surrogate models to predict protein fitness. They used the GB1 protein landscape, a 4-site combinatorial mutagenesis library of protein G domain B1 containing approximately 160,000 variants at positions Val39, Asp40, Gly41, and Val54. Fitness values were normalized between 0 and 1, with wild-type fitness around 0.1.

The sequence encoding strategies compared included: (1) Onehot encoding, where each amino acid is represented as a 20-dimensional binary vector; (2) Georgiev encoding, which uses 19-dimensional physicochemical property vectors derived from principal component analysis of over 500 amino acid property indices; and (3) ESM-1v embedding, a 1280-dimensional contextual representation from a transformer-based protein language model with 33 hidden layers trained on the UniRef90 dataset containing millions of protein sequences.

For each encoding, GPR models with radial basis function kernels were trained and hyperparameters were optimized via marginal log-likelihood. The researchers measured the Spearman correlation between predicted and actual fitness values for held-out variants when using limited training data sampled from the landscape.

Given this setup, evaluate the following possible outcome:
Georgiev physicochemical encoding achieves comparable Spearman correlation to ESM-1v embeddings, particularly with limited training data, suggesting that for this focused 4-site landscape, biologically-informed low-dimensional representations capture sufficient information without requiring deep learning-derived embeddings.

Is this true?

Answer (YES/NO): NO